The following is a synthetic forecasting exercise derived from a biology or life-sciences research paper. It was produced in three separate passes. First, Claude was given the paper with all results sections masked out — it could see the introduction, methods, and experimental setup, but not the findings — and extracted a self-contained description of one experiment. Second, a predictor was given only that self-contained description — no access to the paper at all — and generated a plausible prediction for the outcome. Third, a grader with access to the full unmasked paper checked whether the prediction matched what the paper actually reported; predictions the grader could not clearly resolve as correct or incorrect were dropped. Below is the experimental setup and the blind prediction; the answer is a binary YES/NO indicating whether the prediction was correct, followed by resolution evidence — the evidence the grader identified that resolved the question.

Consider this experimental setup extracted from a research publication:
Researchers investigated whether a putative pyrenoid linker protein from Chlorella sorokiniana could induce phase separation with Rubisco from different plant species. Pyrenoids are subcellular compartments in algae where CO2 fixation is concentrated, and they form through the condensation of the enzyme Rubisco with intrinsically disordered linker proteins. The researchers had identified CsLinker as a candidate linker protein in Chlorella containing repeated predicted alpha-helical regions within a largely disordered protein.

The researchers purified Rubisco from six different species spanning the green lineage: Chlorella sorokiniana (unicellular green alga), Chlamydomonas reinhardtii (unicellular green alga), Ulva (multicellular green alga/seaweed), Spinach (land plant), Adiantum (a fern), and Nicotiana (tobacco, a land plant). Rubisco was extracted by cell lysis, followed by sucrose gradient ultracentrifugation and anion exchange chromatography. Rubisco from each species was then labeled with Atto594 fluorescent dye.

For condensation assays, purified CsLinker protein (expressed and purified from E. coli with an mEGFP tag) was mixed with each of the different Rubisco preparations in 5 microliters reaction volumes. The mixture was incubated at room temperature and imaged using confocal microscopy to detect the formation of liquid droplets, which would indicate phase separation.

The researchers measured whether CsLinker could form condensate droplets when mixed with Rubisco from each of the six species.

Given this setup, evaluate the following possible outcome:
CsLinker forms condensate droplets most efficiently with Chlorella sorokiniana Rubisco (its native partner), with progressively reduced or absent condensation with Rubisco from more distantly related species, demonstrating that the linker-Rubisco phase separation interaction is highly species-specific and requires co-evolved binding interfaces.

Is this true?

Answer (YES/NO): NO